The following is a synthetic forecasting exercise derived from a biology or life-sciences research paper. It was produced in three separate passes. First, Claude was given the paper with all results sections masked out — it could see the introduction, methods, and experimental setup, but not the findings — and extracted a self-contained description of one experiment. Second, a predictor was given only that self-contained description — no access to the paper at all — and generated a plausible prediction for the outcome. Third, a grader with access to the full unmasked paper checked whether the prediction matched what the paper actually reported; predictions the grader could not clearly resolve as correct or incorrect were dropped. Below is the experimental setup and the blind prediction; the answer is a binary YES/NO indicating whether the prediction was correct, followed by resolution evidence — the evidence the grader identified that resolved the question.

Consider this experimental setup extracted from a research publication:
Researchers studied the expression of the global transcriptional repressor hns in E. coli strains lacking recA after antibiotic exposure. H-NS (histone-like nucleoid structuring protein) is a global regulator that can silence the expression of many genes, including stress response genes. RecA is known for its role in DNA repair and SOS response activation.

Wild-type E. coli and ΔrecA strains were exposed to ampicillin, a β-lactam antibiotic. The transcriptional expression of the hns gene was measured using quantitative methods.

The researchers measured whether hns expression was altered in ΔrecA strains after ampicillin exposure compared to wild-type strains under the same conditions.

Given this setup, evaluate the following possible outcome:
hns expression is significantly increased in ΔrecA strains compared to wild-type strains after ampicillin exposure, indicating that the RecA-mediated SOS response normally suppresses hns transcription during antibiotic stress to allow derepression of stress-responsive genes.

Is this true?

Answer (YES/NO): YES